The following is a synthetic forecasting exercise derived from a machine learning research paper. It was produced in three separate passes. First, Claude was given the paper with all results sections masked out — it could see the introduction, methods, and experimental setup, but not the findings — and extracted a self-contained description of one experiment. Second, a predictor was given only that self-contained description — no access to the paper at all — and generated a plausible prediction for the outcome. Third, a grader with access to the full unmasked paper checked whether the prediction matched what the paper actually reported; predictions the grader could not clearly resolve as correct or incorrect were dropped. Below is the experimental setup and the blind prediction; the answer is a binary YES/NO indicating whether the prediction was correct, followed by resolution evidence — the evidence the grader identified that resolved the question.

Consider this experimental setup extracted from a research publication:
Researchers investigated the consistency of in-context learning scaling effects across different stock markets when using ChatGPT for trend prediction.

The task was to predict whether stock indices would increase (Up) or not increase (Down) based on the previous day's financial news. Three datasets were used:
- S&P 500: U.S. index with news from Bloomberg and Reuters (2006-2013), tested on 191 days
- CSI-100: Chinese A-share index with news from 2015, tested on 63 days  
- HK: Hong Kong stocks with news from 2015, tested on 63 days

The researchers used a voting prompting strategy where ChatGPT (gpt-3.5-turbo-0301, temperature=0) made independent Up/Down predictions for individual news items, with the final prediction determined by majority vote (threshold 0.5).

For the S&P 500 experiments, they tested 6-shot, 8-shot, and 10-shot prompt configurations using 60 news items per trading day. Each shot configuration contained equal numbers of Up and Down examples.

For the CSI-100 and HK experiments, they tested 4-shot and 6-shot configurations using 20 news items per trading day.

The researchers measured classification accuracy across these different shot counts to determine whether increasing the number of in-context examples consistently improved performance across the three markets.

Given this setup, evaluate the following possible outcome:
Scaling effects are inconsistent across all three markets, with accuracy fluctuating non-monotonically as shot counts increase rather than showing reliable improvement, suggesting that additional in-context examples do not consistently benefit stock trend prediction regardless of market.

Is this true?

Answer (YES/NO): NO